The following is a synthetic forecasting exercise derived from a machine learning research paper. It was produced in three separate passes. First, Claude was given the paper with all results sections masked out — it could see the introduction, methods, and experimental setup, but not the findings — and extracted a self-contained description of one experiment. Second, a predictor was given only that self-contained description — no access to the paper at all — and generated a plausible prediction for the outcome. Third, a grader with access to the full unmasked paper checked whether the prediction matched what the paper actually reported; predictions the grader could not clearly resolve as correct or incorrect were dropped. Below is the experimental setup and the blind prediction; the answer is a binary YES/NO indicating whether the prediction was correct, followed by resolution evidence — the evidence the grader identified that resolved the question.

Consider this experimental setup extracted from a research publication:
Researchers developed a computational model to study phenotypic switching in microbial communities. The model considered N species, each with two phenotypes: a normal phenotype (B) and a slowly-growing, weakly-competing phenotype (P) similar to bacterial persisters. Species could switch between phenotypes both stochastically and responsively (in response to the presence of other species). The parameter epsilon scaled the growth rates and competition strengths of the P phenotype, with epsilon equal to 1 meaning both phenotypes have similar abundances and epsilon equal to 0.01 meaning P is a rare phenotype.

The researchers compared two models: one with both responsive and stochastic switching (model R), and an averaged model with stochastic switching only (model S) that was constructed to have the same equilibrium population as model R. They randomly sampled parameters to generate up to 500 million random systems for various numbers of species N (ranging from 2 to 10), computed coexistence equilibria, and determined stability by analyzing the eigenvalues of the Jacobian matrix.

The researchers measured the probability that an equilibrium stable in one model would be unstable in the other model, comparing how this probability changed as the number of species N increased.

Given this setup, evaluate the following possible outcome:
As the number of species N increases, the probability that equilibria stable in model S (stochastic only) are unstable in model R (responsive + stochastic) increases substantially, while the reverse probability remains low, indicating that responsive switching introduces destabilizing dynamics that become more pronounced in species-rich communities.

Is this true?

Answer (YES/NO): NO